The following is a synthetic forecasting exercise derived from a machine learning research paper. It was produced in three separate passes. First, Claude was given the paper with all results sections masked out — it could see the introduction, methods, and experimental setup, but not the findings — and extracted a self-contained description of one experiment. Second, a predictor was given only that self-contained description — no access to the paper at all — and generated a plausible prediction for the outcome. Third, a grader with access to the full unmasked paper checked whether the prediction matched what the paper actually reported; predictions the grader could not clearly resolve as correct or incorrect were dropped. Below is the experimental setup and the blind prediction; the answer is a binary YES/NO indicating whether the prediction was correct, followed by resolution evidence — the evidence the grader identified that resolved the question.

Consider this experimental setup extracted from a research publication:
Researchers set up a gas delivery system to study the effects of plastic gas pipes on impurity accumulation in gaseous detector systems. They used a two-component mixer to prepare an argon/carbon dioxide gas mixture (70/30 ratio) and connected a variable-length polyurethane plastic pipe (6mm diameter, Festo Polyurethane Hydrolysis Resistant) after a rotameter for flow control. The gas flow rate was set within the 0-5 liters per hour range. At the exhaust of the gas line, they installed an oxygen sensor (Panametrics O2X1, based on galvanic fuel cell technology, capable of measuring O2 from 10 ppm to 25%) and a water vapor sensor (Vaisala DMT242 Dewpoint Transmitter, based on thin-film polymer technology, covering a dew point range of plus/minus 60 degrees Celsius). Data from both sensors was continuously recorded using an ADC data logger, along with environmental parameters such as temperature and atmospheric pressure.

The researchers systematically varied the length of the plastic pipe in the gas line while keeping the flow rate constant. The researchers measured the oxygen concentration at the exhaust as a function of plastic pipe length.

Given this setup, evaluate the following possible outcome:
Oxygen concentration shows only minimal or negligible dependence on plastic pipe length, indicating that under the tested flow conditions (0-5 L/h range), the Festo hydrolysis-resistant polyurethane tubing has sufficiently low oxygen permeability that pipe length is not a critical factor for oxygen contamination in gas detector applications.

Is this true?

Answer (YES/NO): NO